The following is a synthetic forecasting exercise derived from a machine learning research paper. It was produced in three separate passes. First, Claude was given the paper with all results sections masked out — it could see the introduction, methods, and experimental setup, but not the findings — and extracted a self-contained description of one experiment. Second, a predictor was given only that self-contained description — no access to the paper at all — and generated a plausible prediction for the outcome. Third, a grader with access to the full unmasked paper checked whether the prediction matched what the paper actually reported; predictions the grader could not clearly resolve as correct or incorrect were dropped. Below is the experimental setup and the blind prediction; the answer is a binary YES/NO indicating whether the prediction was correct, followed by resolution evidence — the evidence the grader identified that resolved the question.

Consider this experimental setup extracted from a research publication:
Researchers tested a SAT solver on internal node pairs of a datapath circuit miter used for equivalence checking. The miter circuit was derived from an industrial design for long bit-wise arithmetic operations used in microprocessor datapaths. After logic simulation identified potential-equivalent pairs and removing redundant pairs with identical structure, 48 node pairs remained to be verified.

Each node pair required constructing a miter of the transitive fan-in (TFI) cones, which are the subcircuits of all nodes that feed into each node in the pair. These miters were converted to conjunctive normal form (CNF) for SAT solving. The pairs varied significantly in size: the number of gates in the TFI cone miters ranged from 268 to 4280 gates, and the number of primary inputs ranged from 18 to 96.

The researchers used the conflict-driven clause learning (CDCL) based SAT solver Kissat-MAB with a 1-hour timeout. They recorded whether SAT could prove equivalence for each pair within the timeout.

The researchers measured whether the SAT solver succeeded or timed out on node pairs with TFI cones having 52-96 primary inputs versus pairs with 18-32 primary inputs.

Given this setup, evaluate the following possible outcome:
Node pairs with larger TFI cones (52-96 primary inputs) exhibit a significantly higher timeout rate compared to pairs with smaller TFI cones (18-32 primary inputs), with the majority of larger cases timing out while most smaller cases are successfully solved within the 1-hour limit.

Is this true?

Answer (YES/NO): NO